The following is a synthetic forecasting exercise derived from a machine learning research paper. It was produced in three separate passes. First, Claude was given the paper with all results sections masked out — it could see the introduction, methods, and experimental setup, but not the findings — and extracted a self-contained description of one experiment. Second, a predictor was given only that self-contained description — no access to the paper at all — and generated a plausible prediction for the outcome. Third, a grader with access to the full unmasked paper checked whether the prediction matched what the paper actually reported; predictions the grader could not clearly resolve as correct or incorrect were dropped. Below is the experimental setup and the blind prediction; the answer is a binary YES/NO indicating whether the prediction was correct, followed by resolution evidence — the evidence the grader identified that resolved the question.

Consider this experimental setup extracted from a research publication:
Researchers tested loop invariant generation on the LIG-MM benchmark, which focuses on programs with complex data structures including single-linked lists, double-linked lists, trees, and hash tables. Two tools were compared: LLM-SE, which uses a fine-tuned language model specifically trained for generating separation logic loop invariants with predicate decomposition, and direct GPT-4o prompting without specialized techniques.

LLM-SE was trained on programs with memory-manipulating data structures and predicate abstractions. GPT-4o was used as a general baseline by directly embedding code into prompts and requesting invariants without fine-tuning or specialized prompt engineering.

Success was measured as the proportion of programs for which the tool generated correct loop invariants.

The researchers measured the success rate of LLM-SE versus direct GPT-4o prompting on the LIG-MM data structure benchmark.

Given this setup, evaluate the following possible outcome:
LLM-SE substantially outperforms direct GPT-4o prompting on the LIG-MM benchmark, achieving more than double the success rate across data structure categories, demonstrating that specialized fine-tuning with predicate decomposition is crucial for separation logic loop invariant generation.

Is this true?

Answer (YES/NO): YES